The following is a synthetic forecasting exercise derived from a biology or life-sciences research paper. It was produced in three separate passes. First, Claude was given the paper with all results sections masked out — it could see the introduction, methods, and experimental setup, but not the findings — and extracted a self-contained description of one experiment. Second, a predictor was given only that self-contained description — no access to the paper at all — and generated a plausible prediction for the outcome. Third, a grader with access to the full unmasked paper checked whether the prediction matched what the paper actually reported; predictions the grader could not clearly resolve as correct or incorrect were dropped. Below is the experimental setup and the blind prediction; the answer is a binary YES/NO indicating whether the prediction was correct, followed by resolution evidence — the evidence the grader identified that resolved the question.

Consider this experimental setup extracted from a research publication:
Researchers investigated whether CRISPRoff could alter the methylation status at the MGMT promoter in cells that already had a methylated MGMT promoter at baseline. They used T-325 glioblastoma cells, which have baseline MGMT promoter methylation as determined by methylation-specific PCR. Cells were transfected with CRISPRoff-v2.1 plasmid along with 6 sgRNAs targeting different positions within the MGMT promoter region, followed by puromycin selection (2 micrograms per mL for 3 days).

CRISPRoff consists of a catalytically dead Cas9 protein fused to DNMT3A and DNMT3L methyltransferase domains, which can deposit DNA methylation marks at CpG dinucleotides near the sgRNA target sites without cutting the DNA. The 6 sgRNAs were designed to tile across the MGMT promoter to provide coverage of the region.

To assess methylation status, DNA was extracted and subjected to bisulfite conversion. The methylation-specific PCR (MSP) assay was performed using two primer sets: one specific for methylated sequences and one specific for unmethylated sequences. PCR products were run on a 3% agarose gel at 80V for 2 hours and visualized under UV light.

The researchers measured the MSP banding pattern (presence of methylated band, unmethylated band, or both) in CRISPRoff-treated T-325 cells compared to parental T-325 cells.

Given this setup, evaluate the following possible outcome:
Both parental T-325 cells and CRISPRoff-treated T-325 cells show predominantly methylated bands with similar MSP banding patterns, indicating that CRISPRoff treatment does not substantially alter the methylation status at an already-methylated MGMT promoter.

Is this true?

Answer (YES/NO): NO